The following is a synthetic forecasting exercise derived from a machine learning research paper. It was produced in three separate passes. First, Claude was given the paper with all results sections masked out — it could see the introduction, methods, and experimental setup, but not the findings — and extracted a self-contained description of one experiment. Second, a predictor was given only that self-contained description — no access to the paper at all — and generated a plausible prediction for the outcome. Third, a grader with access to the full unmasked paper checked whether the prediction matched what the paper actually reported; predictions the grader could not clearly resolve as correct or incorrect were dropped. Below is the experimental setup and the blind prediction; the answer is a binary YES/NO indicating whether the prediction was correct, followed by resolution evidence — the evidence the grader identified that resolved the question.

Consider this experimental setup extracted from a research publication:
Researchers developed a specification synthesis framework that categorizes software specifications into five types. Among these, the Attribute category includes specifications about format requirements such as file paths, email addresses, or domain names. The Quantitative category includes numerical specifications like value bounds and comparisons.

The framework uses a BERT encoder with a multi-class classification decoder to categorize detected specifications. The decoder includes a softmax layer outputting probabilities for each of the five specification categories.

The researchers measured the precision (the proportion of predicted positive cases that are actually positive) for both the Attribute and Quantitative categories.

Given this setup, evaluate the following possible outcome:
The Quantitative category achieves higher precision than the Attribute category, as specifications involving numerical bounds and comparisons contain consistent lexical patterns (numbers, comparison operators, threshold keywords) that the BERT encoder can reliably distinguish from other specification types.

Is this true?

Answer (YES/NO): NO